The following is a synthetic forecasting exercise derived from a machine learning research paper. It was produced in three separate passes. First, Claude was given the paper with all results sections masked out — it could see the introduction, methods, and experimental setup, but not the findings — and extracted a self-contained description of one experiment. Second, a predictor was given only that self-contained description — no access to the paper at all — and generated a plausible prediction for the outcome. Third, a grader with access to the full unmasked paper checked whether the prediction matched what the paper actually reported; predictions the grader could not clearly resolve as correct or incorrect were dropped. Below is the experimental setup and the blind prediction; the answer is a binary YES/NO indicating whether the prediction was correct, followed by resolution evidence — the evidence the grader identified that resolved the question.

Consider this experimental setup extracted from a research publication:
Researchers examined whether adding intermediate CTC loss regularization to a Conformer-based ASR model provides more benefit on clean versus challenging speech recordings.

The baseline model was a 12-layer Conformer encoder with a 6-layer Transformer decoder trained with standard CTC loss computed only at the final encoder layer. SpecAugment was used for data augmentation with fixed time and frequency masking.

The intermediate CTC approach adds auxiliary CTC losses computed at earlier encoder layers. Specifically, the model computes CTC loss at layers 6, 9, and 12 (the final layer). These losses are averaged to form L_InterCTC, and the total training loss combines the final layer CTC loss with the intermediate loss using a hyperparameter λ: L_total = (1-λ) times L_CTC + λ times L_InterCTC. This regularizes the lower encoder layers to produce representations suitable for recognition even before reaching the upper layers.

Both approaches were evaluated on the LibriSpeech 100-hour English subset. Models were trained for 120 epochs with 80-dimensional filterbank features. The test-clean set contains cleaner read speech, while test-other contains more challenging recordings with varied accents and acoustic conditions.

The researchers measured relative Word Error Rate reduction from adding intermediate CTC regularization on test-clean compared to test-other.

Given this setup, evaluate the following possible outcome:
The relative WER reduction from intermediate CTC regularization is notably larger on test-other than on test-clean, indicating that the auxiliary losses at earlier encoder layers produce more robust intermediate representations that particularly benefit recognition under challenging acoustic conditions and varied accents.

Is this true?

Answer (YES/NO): NO